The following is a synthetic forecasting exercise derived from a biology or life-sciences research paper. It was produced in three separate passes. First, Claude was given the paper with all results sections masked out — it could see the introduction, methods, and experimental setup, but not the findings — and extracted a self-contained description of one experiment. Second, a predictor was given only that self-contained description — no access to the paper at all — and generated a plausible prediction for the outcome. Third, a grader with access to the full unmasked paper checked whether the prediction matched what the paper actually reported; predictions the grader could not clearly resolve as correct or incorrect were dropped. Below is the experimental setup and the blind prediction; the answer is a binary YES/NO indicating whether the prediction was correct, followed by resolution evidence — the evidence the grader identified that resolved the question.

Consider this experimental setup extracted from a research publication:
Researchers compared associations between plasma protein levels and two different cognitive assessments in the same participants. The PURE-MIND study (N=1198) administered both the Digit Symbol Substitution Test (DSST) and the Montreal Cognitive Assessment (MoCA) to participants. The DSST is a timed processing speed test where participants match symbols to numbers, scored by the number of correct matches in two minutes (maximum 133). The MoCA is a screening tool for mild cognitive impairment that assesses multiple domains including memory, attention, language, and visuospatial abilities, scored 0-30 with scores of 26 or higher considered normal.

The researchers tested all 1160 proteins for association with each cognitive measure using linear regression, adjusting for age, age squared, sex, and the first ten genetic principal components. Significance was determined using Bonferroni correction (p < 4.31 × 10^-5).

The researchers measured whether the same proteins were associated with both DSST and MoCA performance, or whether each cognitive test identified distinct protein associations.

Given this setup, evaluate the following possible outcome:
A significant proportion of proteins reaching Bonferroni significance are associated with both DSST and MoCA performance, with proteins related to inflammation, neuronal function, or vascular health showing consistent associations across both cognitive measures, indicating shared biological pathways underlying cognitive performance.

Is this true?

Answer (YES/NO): NO